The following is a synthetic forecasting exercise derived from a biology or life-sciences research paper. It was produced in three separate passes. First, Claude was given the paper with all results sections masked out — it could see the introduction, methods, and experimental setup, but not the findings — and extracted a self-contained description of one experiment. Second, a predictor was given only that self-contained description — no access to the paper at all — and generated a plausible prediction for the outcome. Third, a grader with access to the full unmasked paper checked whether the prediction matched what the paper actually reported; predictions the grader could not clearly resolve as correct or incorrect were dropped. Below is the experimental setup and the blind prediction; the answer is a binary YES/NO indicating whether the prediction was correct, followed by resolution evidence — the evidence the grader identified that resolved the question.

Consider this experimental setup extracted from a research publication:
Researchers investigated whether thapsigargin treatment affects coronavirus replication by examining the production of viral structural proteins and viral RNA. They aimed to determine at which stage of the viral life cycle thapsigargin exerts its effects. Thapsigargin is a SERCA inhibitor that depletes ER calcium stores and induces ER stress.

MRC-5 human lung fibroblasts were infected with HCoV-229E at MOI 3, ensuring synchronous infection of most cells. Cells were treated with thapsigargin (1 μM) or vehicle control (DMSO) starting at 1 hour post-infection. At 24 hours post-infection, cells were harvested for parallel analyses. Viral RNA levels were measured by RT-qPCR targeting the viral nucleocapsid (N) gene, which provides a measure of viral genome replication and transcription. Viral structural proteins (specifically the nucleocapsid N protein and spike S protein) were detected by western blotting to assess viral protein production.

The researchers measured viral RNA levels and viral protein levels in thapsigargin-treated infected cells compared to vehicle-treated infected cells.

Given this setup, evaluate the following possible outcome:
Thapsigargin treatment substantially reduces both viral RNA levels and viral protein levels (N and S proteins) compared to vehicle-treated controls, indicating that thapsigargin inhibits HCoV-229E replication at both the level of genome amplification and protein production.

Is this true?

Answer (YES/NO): YES